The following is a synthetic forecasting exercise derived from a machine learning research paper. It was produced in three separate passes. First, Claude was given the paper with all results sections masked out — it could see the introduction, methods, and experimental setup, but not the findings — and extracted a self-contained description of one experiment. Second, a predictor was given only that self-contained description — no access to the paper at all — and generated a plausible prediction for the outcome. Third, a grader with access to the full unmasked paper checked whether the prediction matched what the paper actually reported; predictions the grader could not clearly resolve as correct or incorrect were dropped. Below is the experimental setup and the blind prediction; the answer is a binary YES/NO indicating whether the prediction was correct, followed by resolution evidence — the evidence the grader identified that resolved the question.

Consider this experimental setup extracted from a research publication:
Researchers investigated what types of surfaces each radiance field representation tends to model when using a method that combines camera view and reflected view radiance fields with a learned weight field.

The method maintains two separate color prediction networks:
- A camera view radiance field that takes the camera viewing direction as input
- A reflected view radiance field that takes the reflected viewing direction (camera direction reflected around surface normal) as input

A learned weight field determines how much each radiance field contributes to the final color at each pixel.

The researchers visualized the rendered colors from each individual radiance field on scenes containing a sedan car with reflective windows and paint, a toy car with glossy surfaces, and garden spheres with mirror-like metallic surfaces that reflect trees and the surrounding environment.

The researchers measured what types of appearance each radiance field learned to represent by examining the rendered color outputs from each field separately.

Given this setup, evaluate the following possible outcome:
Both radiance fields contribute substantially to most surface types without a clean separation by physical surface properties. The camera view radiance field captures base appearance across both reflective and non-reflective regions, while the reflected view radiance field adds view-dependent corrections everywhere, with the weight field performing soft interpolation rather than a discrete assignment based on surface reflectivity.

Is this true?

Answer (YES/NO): NO